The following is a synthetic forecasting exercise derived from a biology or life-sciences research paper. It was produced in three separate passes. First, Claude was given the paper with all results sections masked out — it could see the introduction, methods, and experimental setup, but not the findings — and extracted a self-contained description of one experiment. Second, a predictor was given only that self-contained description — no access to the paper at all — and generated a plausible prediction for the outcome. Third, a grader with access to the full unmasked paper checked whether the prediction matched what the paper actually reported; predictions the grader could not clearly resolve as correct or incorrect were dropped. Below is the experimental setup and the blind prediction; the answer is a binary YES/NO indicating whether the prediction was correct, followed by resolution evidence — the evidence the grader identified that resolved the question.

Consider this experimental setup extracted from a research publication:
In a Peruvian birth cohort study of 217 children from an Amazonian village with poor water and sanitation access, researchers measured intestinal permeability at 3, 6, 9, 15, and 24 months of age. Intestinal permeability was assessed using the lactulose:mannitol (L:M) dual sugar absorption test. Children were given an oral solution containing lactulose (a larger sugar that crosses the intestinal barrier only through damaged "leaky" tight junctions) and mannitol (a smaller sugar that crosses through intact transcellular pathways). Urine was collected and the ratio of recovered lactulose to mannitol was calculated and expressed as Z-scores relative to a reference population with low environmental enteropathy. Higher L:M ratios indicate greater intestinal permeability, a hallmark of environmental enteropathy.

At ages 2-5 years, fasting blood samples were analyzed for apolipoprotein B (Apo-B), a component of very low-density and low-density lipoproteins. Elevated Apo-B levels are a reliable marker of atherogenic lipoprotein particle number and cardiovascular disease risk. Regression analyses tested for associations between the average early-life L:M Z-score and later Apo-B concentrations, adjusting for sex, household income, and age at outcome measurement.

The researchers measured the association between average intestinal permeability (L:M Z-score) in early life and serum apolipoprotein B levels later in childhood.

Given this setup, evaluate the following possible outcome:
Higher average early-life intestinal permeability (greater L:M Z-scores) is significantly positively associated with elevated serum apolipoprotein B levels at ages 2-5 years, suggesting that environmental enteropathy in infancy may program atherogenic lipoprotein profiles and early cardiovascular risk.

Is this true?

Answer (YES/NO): NO